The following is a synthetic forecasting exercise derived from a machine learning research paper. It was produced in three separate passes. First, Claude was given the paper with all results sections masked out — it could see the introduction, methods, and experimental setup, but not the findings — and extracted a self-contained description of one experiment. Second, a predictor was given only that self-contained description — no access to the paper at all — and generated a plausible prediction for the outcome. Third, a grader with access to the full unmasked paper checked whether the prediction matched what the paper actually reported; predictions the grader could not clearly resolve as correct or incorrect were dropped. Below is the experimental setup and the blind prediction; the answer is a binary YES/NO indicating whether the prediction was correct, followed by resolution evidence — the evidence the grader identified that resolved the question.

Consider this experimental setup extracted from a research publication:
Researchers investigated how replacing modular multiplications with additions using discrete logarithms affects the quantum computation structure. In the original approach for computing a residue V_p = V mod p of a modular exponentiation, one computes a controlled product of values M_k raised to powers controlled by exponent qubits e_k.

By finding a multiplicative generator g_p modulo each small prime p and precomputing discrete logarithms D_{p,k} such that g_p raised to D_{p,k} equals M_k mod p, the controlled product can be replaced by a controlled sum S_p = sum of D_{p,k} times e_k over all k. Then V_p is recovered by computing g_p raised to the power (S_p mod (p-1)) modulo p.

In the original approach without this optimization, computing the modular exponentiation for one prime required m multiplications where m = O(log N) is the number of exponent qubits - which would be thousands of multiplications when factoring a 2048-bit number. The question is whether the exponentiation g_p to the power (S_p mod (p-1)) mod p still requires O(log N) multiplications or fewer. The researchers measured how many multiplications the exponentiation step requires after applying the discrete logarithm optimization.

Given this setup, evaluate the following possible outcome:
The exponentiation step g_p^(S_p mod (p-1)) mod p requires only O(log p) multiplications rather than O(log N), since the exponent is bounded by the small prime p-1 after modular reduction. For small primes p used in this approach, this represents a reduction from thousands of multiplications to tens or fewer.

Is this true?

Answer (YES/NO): YES